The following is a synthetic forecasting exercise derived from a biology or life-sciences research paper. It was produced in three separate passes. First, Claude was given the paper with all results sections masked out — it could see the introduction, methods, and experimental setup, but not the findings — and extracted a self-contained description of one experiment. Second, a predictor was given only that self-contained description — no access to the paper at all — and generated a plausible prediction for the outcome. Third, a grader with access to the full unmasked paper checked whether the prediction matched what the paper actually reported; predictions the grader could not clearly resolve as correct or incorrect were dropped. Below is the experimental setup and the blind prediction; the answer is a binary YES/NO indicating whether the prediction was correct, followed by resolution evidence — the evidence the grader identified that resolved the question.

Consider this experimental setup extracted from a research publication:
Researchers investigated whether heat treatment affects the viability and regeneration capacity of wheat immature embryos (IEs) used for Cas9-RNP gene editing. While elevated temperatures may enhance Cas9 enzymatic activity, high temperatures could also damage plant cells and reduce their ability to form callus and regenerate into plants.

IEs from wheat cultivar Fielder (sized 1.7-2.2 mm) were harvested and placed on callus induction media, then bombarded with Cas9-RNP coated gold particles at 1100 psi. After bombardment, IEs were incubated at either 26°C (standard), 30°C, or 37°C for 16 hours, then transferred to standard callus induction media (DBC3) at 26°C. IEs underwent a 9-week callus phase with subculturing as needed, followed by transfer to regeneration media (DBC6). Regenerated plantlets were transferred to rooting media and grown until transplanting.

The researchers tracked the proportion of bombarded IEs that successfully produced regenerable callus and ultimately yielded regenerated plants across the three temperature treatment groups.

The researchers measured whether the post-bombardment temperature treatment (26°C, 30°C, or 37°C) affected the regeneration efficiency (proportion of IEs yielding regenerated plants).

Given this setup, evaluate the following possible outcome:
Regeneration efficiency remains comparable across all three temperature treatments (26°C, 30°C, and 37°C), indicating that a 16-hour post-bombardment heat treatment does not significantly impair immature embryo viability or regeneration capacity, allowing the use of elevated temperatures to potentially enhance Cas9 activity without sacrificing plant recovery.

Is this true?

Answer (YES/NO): YES